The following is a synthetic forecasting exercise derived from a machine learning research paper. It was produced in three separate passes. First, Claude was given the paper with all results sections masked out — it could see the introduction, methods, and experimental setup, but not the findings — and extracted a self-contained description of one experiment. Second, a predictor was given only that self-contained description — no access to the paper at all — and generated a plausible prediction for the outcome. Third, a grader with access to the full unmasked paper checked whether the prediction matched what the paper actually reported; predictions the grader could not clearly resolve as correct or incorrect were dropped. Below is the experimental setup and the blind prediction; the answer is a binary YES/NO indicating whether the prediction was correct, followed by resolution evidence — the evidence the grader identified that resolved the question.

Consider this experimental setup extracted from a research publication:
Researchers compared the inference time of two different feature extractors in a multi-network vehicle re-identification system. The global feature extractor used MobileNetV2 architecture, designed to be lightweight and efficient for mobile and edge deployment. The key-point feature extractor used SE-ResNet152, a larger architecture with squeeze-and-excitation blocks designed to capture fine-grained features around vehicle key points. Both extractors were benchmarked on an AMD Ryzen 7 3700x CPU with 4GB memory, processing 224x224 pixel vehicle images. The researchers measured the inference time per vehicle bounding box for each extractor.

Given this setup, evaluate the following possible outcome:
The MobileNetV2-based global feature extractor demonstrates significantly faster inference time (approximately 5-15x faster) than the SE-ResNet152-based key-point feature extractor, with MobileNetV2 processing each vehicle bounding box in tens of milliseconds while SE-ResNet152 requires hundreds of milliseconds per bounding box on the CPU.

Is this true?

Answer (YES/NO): NO